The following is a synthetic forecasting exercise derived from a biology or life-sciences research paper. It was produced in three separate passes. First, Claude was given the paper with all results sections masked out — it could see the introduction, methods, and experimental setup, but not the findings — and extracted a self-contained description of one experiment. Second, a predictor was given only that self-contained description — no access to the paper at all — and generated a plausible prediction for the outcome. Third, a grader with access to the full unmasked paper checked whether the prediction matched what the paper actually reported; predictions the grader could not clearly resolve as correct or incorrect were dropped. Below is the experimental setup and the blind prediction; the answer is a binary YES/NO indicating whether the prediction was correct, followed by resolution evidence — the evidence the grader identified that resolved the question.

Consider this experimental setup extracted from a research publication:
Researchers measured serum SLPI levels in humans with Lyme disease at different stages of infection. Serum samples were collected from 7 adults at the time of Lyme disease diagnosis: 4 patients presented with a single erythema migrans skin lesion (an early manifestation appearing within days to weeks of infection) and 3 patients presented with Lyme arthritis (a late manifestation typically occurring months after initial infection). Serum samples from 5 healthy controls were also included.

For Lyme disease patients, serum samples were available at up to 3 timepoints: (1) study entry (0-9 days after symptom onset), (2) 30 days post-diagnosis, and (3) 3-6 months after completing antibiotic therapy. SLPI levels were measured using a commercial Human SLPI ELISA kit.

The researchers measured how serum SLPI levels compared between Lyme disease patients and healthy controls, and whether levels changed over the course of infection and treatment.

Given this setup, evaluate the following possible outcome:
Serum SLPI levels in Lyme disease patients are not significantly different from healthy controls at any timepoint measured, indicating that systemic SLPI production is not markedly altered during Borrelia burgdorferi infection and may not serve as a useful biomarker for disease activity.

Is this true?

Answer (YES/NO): NO